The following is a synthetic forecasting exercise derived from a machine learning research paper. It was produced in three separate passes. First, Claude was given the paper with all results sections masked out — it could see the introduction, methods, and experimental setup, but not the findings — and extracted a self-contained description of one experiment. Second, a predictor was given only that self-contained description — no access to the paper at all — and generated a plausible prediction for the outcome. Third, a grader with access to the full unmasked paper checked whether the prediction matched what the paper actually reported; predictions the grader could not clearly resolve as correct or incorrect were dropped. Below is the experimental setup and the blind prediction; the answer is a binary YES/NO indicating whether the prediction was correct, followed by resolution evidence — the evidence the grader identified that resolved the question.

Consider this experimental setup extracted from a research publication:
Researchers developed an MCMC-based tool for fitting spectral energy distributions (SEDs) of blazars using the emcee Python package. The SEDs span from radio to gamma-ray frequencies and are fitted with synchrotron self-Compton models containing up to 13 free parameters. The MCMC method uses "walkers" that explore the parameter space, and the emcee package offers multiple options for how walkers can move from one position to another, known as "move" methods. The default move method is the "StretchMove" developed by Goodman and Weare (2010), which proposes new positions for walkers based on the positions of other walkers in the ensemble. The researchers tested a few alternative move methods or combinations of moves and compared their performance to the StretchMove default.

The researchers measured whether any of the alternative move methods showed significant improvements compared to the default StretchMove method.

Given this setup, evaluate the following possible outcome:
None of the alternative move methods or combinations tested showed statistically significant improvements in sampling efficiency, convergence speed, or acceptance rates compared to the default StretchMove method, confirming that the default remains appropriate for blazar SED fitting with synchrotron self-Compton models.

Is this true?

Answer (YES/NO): YES